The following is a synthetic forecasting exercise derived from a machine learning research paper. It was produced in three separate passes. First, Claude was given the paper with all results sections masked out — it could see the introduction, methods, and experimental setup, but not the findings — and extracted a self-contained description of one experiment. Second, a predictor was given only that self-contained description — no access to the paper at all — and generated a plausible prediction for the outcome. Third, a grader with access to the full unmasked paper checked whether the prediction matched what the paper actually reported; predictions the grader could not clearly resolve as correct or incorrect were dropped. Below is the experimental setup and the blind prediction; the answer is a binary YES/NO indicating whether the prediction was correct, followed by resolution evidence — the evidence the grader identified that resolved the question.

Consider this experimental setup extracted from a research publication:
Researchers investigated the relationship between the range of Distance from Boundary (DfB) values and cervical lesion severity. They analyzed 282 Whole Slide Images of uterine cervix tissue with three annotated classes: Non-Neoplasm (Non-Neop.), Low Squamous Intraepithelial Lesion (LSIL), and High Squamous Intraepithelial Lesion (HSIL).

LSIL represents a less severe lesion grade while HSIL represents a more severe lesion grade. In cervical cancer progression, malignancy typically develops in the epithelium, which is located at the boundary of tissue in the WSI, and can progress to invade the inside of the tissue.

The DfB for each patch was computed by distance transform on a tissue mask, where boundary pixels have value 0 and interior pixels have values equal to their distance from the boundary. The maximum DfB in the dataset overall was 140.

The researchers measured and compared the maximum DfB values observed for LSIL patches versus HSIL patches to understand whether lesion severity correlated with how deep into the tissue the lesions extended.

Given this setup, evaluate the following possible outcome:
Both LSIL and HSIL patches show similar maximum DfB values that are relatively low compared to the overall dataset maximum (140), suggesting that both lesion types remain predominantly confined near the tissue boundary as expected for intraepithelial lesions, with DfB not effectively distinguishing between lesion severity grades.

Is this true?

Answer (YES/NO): YES